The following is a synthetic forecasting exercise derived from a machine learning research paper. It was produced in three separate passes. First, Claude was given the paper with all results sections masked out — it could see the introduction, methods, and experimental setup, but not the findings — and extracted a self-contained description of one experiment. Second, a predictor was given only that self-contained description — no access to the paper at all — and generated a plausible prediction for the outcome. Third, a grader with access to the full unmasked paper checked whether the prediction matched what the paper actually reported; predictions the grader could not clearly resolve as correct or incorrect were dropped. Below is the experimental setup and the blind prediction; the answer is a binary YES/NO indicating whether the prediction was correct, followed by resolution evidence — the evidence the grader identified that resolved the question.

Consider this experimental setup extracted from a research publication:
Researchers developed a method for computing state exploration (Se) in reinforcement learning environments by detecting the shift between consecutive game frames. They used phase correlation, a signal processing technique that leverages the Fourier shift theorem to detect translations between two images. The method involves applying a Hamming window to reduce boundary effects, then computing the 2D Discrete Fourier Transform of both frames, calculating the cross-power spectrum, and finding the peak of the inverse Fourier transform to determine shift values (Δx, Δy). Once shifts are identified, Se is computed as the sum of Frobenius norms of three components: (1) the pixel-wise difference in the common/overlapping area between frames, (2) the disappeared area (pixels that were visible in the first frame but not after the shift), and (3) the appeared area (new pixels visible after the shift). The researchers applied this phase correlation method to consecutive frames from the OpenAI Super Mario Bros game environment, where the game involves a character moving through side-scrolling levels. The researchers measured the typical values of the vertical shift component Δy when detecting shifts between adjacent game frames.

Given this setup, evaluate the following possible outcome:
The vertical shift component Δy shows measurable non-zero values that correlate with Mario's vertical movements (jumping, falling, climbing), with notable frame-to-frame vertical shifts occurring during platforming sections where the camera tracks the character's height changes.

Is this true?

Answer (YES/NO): NO